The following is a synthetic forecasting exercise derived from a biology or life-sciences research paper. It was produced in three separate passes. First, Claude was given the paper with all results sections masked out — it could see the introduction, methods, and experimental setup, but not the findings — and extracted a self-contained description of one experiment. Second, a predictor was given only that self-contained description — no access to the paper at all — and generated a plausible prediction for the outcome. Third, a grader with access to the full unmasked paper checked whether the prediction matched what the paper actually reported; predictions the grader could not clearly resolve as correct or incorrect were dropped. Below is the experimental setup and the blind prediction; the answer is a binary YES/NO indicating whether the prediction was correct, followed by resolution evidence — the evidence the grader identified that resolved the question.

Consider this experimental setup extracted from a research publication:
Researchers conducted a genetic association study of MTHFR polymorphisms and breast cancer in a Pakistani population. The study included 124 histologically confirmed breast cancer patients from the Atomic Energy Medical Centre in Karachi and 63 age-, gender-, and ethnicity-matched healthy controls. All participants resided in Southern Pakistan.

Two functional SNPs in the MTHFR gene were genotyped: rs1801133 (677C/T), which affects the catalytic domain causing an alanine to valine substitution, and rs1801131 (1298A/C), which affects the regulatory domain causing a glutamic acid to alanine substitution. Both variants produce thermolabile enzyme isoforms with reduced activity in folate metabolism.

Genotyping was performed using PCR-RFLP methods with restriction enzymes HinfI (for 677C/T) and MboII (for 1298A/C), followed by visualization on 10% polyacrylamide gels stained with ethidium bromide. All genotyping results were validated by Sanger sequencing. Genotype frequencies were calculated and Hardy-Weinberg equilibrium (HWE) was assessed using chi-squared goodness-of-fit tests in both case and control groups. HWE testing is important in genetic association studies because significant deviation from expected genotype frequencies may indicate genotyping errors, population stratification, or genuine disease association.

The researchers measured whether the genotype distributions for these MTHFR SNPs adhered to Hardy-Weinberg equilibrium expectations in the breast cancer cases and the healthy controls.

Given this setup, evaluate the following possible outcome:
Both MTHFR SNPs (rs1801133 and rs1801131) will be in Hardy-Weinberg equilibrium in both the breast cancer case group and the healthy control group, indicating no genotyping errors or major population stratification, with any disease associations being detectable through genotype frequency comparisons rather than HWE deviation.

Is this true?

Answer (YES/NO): NO